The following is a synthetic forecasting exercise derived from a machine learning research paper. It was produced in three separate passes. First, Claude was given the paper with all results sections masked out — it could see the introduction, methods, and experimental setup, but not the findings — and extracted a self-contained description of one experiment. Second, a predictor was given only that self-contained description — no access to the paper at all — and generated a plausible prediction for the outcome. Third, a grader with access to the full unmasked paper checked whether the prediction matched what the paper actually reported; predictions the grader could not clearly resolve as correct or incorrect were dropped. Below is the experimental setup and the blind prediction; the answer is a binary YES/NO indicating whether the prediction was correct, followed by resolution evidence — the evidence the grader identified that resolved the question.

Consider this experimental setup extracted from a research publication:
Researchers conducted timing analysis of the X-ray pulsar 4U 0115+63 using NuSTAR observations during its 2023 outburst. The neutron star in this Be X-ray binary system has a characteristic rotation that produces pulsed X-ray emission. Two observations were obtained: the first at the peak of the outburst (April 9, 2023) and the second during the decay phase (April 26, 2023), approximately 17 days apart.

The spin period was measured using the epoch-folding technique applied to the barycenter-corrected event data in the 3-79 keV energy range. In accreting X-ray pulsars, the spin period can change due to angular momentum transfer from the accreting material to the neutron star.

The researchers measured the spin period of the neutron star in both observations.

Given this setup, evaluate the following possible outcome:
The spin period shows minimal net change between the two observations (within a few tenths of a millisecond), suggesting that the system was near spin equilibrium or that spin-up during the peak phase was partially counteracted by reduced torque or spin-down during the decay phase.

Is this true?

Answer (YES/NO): NO